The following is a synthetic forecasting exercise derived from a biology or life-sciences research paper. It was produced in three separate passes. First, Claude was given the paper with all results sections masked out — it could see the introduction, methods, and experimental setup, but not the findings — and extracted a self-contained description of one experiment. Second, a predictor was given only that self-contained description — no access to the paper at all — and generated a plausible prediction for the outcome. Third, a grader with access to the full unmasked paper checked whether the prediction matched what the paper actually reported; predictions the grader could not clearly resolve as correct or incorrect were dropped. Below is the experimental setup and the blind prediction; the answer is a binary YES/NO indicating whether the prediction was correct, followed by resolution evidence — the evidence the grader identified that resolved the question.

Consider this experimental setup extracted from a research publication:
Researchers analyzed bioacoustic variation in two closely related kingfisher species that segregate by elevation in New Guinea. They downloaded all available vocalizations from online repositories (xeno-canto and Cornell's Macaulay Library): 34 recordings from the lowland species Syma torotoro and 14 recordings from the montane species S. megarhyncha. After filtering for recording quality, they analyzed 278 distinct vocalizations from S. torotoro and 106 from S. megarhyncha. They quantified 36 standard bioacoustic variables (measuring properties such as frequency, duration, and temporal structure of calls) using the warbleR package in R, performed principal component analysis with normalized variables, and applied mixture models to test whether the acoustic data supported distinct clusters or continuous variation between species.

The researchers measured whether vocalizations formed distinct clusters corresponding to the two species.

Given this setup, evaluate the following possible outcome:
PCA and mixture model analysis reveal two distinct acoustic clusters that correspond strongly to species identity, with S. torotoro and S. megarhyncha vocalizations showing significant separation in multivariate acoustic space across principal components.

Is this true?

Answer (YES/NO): NO